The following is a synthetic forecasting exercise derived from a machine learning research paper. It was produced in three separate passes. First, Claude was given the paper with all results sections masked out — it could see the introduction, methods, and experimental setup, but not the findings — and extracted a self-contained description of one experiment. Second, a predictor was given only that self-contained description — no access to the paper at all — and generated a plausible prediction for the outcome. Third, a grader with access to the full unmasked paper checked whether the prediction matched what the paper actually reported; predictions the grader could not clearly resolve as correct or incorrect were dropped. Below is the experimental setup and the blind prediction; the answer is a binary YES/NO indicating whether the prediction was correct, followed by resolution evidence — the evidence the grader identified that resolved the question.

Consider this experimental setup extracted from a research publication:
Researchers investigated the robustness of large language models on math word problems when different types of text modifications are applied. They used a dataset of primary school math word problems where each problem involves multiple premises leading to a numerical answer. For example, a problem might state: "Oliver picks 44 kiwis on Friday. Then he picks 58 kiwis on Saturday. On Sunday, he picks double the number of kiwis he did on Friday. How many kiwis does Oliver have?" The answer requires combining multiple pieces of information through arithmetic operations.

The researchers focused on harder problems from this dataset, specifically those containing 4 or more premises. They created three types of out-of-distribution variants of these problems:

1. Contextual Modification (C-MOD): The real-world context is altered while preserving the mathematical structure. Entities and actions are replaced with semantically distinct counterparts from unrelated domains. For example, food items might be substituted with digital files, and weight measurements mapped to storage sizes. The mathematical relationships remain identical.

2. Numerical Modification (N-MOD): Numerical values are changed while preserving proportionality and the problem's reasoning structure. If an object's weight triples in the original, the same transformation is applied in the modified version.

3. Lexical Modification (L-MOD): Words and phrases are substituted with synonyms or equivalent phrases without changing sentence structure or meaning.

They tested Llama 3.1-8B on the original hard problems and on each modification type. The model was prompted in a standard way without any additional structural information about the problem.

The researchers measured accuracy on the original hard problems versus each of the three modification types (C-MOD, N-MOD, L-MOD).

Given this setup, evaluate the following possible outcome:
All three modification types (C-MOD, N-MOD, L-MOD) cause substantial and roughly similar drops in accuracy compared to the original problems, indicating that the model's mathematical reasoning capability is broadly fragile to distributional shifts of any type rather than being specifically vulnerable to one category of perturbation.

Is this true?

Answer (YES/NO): NO